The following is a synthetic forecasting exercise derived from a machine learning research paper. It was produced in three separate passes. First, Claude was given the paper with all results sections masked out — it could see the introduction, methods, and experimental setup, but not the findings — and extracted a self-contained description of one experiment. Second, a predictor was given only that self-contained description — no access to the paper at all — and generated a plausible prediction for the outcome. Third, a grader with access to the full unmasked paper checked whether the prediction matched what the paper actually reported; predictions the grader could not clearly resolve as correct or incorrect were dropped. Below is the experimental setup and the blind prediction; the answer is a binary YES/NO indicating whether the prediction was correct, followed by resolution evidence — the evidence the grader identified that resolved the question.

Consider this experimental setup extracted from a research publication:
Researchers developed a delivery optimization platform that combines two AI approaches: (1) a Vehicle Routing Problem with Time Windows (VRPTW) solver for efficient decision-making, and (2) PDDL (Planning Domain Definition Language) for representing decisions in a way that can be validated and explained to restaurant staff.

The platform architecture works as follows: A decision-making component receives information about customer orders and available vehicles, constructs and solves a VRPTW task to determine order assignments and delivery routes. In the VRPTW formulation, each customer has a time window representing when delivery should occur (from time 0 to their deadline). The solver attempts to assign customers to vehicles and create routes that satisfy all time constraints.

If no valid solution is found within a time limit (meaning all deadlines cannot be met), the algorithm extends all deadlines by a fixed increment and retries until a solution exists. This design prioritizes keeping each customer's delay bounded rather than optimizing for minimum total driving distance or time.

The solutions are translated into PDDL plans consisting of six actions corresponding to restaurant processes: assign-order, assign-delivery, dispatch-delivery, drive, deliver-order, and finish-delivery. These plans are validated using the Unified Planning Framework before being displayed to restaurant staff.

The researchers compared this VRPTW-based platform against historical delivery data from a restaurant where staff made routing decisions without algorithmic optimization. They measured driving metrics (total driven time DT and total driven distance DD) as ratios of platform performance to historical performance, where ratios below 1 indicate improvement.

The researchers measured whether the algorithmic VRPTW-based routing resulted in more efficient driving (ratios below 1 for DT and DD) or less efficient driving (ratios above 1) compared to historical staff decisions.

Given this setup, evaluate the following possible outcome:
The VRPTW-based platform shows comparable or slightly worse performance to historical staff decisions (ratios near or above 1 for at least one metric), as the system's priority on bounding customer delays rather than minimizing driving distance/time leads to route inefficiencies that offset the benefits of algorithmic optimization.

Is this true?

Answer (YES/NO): YES